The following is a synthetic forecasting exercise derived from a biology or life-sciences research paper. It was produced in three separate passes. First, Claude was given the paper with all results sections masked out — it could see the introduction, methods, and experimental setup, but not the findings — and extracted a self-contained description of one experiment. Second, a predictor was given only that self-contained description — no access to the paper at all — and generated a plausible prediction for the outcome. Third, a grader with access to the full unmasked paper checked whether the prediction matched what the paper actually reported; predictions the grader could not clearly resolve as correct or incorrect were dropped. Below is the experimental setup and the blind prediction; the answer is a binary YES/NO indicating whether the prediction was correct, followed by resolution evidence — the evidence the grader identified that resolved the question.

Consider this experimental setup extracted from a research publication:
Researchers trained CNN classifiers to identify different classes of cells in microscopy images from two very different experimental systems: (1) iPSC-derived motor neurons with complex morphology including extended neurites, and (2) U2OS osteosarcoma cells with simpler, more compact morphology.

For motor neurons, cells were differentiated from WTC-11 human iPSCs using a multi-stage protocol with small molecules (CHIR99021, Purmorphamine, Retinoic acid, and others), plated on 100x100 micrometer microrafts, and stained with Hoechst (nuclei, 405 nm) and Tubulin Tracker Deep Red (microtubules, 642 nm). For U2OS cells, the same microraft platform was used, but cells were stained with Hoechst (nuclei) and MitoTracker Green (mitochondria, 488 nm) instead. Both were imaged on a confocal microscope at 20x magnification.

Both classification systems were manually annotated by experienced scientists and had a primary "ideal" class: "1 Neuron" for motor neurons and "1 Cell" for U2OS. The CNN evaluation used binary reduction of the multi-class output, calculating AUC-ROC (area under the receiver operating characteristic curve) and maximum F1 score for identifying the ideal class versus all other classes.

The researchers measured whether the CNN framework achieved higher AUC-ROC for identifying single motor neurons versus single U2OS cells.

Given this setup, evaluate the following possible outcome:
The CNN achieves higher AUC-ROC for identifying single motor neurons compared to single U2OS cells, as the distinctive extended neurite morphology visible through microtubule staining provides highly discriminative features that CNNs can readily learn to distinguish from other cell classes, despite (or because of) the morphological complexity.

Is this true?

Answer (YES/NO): NO